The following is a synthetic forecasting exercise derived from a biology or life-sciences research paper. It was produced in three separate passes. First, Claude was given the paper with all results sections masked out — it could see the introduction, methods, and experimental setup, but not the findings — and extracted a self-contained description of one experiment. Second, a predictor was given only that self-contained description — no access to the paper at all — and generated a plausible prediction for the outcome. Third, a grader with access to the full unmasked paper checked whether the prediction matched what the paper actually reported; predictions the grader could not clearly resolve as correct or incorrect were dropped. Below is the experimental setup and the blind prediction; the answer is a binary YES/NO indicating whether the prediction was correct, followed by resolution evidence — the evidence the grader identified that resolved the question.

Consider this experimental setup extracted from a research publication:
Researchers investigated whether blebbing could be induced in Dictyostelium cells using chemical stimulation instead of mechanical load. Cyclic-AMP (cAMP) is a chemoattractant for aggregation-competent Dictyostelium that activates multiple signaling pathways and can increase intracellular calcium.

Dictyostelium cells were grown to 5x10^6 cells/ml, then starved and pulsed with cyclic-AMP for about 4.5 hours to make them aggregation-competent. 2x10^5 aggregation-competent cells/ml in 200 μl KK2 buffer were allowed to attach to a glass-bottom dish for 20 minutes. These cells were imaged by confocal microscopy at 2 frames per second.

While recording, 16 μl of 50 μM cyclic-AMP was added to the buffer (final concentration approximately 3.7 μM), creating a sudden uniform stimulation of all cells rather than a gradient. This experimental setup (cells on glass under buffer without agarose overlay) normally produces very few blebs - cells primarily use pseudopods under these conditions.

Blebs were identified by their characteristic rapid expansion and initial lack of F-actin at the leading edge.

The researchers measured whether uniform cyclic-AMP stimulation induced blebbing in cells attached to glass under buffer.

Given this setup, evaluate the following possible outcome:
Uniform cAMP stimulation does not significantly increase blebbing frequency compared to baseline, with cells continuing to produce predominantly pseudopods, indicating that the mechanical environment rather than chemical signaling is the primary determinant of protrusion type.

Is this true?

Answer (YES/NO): NO